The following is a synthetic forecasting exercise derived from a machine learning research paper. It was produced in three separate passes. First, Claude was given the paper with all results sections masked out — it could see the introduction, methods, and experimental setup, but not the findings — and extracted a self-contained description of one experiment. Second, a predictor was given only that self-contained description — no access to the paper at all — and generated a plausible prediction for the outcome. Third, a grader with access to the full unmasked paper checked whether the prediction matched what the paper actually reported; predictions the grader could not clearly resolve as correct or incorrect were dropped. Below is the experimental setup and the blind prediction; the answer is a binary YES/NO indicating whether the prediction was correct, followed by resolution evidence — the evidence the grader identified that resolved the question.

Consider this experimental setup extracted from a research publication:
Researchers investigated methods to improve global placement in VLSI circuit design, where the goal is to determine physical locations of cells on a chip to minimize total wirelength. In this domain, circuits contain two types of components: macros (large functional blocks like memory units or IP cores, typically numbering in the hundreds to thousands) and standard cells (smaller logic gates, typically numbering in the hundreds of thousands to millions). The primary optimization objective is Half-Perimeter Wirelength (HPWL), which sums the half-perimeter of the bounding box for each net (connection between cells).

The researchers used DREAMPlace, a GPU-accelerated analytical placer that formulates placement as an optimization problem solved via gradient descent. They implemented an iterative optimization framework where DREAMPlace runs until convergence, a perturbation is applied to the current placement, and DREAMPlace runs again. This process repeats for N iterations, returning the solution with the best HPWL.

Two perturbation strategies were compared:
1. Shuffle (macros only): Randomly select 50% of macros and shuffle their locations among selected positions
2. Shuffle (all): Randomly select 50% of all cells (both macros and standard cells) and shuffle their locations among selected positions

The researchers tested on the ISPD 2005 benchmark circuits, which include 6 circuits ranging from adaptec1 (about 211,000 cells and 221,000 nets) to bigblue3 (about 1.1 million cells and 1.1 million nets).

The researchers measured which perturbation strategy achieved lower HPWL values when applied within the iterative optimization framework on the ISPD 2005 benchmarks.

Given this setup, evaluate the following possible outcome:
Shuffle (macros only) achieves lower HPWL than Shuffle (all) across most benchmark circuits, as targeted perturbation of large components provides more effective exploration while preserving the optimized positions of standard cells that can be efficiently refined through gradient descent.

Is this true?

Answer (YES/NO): NO